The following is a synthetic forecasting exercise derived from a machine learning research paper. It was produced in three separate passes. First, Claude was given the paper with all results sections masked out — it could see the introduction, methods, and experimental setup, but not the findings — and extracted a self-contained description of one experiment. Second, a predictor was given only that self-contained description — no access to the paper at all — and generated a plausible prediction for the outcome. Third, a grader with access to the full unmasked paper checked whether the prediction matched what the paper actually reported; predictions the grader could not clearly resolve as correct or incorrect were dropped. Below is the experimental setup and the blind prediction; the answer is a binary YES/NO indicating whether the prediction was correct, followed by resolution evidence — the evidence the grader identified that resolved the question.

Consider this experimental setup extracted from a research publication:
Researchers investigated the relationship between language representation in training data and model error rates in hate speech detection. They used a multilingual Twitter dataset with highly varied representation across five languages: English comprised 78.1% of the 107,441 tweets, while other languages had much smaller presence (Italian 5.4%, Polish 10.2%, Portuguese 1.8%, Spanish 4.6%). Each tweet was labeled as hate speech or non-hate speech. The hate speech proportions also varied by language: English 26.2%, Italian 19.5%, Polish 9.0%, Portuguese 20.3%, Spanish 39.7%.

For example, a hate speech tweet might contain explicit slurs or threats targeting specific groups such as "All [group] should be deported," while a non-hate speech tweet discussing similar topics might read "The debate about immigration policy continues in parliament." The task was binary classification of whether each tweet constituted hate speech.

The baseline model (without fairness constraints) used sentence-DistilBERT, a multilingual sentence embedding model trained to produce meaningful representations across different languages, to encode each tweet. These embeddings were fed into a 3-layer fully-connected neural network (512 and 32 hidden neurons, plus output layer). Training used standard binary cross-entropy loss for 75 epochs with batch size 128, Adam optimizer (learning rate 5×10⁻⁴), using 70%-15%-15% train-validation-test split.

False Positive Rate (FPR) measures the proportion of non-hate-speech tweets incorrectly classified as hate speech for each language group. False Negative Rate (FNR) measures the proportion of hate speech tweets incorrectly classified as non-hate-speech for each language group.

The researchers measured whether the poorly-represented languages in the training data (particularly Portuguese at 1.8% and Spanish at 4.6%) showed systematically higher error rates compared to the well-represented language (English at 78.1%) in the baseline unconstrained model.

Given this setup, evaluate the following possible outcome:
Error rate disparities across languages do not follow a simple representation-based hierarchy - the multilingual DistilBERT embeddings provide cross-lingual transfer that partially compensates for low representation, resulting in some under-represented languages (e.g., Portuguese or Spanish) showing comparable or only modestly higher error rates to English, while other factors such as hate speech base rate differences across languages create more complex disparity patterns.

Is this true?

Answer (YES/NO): NO